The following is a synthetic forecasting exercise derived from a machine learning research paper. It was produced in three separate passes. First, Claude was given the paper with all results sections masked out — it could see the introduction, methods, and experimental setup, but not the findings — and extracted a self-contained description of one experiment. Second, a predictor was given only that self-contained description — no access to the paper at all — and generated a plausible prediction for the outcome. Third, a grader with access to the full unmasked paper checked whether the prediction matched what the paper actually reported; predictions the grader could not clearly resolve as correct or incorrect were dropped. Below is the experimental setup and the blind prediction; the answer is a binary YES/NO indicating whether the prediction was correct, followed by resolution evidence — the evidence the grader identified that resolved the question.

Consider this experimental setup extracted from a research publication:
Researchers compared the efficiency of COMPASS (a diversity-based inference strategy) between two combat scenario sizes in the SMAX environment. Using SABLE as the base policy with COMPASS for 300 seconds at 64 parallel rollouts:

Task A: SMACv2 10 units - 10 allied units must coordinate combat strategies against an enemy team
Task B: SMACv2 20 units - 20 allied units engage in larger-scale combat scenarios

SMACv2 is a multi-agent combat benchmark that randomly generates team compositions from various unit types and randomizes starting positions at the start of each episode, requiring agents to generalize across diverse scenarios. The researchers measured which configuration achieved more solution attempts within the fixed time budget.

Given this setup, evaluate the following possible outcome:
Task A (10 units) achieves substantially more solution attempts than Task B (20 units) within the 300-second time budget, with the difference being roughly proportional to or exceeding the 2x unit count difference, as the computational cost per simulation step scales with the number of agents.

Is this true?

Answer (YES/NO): NO